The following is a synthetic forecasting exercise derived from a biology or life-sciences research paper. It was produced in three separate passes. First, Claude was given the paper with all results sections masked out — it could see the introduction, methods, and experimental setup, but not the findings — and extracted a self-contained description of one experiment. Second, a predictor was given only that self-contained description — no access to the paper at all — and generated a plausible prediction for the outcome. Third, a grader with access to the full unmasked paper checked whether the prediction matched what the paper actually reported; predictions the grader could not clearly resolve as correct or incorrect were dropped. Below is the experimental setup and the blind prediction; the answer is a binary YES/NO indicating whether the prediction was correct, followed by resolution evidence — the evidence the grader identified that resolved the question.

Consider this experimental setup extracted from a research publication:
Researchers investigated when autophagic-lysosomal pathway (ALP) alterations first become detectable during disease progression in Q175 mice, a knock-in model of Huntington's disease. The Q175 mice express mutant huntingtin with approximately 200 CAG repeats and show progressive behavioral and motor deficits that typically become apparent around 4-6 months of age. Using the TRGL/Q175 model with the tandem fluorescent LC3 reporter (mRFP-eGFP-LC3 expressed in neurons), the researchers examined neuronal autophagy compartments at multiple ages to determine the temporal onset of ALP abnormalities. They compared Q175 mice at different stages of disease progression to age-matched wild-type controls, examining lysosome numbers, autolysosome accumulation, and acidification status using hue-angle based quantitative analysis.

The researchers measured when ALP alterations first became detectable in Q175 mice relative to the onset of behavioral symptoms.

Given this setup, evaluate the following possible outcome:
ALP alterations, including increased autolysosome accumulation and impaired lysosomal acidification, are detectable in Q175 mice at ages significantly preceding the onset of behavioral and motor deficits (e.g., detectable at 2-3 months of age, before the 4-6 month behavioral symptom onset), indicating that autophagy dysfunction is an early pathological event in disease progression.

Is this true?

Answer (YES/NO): NO